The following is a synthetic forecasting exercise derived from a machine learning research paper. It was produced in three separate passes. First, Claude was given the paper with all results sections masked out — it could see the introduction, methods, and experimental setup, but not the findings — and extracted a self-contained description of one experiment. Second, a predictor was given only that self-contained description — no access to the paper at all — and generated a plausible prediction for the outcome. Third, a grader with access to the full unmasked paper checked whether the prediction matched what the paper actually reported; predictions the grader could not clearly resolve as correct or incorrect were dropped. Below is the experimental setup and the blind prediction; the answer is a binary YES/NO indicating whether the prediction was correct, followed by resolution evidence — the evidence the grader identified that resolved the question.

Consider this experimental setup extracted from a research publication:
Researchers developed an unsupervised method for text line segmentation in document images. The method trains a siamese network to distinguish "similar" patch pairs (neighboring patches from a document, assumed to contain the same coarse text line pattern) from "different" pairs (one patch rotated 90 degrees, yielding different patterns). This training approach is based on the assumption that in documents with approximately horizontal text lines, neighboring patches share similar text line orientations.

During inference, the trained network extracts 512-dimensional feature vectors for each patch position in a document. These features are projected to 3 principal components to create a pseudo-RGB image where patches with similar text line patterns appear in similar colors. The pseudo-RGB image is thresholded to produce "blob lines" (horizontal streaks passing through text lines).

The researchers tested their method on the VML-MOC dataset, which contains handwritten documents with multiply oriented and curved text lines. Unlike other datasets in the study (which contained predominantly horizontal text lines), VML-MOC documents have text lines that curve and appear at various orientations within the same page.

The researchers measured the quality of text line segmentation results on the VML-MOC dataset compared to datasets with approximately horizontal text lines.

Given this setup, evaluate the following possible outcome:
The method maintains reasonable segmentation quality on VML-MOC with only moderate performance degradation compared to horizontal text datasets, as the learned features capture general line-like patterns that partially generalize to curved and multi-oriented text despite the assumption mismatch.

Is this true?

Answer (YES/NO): NO